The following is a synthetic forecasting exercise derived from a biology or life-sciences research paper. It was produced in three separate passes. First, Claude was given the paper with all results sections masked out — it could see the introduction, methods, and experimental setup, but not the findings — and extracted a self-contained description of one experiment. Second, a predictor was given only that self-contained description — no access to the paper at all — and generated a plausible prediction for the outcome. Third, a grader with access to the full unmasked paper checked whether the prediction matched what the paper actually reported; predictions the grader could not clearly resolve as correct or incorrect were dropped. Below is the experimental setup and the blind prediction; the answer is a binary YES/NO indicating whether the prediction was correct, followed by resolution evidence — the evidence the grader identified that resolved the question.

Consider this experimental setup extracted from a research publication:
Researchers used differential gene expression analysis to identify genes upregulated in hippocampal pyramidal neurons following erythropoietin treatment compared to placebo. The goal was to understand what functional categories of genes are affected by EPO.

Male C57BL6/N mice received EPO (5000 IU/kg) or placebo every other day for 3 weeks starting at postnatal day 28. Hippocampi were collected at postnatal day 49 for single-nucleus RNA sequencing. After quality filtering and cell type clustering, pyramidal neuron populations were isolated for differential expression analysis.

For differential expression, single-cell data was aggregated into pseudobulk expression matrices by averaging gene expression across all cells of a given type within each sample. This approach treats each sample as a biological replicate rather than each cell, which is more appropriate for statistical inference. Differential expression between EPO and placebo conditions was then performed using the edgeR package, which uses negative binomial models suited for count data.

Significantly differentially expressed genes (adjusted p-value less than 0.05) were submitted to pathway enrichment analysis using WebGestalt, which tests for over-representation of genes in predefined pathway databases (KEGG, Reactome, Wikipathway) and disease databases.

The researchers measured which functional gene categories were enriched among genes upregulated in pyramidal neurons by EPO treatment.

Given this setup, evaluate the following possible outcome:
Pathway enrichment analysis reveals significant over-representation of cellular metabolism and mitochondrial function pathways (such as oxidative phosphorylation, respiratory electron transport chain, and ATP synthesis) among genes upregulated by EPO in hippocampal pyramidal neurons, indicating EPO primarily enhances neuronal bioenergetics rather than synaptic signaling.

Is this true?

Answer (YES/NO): NO